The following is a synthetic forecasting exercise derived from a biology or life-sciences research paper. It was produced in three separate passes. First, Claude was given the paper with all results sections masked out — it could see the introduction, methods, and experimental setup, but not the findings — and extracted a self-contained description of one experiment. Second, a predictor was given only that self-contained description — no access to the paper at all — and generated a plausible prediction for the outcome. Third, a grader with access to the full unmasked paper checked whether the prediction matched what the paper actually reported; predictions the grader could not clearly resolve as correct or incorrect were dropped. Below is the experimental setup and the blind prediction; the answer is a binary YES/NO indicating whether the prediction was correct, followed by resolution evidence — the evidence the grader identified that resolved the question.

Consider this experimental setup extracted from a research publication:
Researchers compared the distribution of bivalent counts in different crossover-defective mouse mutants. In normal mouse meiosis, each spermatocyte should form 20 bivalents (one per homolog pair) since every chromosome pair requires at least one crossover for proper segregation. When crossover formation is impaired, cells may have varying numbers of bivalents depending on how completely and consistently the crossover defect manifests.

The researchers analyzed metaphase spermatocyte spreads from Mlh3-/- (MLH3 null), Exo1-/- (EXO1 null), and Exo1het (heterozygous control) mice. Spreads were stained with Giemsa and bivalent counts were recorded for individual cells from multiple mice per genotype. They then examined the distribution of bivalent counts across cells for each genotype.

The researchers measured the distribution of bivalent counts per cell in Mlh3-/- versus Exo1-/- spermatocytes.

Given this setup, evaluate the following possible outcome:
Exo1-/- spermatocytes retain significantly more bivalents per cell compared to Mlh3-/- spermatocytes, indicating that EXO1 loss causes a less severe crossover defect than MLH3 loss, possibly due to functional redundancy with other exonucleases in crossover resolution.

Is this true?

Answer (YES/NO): NO